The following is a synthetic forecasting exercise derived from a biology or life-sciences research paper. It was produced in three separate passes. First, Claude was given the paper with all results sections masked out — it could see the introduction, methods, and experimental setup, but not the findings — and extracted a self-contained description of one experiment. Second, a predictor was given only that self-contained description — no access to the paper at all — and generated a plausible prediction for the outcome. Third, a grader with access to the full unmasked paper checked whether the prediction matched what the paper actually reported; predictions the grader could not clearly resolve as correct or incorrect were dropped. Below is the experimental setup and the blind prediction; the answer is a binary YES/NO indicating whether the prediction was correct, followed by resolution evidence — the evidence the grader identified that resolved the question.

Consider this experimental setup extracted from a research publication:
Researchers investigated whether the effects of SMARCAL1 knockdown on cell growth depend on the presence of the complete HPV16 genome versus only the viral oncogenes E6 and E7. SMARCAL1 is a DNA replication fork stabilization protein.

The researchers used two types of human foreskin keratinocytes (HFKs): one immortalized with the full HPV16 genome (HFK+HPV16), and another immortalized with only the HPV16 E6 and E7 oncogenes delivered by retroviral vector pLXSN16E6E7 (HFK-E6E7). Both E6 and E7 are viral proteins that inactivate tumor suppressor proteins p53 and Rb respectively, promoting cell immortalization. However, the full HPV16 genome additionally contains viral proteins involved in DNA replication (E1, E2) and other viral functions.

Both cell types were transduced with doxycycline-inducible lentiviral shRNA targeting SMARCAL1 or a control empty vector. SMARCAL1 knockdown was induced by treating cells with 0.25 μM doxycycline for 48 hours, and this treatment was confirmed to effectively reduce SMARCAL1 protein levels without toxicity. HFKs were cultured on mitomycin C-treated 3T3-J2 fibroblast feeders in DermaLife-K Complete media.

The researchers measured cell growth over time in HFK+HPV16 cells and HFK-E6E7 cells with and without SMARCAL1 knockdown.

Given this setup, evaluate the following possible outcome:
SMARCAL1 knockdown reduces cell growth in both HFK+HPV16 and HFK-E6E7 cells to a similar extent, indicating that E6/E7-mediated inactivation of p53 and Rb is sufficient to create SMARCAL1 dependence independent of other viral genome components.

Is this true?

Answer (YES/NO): NO